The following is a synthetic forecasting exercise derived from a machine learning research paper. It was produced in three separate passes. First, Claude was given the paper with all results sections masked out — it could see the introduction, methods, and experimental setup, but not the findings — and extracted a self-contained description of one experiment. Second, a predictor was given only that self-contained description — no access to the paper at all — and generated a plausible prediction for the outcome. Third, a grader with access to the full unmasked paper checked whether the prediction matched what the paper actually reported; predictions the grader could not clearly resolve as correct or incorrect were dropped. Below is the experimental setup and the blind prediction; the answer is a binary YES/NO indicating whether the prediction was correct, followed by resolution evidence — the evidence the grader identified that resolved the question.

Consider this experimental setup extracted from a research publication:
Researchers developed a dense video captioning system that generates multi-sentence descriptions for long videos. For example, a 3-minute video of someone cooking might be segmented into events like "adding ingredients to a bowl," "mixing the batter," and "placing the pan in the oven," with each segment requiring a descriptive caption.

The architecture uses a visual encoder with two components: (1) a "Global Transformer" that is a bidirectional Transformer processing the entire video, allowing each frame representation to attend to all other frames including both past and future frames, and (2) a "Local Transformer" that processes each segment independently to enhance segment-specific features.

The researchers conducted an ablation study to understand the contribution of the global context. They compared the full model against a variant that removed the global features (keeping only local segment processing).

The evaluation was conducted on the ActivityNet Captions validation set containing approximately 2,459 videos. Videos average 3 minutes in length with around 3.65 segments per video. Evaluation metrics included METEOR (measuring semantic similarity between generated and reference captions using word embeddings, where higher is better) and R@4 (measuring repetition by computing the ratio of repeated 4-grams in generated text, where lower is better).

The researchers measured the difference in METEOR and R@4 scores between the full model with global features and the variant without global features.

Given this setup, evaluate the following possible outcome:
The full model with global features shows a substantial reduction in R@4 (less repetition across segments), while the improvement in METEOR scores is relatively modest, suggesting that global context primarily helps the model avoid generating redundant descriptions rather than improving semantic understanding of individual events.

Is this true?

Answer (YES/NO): NO